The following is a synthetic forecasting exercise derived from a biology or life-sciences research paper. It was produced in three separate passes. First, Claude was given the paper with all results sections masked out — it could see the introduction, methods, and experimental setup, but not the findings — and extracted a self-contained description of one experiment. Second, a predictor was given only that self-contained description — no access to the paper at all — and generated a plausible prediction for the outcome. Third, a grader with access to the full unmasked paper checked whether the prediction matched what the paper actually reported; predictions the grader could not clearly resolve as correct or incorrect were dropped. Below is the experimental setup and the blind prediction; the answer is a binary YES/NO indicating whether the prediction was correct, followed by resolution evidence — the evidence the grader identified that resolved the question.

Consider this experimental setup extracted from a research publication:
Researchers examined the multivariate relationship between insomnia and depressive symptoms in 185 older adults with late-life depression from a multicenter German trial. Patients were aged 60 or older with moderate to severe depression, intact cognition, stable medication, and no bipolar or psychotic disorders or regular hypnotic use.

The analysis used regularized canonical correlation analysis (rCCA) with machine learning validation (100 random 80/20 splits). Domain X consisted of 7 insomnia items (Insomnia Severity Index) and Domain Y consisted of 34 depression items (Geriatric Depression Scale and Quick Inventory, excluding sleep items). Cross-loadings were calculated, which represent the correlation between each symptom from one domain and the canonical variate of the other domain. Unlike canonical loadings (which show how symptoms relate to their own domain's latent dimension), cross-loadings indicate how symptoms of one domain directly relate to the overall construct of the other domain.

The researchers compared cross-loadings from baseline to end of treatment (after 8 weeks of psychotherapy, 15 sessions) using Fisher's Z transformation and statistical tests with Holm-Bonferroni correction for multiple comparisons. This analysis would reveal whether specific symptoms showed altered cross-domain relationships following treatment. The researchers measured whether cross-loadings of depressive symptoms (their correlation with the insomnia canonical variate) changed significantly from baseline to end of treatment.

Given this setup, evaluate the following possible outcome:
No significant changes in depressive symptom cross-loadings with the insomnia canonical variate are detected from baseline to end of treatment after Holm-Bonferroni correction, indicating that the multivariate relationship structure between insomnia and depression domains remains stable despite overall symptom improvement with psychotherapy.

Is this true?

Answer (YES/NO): NO